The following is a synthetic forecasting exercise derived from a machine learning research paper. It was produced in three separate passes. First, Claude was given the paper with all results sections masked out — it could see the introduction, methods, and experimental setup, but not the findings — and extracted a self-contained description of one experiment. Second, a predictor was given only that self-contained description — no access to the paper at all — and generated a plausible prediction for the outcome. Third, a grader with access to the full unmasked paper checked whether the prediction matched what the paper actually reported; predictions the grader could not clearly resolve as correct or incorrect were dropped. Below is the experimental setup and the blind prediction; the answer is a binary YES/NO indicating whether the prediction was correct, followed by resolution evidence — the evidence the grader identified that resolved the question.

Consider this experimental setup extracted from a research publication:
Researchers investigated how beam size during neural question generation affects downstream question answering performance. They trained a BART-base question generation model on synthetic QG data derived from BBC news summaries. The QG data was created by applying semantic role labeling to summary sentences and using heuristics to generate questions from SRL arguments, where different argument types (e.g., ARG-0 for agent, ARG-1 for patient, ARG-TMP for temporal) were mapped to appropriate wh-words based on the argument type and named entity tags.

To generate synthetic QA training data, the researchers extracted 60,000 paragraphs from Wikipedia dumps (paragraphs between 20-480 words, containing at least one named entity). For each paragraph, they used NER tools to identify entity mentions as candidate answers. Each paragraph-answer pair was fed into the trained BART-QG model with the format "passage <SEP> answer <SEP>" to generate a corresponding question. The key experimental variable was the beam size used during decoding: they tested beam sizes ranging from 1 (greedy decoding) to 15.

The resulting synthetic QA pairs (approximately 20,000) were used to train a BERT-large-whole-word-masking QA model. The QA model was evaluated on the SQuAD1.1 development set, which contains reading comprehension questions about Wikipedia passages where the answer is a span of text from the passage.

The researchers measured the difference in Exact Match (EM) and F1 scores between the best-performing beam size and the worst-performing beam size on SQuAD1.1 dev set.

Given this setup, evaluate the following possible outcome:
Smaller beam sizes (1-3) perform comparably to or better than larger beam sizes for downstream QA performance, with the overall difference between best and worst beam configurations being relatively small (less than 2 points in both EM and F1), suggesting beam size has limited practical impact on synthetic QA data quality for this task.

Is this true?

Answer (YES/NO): NO